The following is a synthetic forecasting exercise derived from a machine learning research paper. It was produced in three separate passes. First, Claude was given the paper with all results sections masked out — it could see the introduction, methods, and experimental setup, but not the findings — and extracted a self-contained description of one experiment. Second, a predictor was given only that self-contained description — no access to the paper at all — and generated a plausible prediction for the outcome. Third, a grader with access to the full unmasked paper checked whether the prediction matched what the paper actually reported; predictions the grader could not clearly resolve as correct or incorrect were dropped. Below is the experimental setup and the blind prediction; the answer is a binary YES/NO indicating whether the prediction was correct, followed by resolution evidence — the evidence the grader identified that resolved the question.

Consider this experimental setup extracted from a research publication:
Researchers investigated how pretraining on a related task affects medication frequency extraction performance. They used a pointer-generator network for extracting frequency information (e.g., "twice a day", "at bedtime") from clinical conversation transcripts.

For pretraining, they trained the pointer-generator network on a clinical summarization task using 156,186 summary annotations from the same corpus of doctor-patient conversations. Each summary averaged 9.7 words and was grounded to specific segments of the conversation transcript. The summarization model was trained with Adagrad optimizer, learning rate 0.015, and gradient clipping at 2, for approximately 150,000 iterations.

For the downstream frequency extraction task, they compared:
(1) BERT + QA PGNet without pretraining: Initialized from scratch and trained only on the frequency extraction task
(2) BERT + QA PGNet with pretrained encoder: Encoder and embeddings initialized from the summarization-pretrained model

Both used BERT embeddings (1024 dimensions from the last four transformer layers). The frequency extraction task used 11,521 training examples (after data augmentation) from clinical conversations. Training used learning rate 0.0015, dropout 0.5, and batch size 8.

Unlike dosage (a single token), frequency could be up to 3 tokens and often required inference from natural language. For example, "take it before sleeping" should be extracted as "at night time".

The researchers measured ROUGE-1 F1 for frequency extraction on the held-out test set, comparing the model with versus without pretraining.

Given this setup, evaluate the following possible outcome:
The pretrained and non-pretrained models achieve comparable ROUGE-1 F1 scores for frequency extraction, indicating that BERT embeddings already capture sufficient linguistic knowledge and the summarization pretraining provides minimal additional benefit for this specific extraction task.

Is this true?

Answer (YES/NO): NO